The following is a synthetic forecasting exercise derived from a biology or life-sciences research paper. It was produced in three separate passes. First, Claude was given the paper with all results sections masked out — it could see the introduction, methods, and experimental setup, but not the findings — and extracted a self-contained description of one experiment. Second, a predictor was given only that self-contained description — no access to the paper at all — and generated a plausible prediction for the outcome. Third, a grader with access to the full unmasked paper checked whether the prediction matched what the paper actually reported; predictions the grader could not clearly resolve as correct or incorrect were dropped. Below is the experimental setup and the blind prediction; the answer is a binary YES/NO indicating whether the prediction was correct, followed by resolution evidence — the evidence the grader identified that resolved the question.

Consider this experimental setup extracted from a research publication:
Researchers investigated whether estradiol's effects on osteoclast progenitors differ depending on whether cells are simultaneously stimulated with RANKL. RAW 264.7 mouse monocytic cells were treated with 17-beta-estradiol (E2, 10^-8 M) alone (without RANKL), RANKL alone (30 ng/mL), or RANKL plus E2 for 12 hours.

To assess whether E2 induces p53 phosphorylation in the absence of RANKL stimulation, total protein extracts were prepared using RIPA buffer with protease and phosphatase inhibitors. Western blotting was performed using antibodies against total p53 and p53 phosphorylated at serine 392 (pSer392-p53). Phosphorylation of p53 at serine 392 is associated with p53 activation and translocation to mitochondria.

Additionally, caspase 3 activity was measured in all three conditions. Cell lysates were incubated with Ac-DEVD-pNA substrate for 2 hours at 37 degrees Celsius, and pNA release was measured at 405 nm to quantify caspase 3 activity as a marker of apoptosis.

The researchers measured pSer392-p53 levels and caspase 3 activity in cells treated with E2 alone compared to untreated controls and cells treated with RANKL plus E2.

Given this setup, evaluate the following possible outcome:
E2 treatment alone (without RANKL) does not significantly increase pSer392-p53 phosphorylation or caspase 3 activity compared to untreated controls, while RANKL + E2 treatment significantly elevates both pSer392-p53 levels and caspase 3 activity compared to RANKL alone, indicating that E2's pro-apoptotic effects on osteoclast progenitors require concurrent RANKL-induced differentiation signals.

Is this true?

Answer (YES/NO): YES